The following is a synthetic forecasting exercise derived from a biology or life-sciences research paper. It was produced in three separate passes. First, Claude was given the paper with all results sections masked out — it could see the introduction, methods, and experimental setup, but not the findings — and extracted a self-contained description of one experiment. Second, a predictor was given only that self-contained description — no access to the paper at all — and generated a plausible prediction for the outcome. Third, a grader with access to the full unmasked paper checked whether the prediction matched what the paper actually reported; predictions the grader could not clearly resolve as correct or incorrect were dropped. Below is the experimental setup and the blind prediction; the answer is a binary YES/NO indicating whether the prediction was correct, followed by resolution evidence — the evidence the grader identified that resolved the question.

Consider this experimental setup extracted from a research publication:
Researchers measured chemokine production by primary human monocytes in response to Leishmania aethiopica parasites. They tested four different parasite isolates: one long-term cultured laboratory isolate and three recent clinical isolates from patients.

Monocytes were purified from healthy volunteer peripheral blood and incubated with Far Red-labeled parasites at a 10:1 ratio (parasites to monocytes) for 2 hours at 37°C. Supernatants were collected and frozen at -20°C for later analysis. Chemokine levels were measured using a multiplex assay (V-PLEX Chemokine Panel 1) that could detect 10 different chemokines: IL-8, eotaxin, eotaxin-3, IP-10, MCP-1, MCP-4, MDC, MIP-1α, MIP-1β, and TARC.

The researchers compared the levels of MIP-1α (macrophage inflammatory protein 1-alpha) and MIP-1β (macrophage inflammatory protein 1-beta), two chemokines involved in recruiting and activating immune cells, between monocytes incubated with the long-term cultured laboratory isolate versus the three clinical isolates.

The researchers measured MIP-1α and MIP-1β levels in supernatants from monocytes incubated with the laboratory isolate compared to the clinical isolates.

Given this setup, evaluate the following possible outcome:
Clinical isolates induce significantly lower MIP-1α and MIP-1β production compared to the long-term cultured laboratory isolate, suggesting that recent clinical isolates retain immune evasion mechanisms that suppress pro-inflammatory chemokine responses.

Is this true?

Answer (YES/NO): NO